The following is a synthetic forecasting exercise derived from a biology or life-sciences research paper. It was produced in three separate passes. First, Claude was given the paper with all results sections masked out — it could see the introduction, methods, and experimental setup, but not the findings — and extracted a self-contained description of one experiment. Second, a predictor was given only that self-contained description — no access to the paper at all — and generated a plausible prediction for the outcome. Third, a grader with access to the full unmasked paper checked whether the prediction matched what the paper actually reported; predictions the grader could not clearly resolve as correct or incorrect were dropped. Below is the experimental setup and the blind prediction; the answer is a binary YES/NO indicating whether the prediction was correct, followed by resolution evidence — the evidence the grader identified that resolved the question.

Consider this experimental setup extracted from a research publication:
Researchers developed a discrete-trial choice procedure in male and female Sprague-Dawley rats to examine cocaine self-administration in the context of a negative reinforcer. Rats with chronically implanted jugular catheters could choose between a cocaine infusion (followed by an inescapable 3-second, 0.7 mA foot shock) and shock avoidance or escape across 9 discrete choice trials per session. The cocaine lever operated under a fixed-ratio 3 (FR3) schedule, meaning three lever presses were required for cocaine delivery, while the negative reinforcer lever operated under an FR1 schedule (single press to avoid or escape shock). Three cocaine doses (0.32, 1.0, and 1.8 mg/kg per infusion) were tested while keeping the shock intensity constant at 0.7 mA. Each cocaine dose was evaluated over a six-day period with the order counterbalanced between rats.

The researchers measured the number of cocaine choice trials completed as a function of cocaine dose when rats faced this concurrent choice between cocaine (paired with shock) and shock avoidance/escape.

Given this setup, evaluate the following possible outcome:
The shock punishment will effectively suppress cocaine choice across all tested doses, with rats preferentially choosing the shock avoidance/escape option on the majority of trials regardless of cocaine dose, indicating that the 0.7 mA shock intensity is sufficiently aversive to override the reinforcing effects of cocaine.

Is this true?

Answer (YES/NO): YES